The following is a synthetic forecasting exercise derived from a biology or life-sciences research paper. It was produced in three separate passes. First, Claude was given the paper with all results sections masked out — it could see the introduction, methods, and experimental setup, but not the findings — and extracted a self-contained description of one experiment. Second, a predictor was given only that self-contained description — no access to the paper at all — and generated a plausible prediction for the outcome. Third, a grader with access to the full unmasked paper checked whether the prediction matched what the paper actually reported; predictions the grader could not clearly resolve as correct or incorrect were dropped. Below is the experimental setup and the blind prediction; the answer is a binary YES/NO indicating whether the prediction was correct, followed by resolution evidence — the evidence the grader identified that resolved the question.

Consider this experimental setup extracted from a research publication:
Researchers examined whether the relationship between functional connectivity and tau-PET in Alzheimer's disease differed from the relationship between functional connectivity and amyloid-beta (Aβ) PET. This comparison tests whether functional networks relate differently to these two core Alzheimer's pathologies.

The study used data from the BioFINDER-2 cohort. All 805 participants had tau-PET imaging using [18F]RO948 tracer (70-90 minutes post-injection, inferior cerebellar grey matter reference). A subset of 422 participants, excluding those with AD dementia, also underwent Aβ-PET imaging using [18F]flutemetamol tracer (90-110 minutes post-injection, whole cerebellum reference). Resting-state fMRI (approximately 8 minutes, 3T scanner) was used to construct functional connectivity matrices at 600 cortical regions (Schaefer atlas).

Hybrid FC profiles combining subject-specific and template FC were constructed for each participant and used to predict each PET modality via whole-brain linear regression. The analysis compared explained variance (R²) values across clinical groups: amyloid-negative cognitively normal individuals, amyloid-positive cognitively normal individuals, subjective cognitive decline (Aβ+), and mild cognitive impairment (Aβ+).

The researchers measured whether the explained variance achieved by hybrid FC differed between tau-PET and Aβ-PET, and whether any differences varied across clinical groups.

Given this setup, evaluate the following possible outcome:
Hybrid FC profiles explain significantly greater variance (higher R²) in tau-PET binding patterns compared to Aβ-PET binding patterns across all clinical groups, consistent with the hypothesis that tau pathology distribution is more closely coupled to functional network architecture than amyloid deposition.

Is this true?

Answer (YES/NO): NO